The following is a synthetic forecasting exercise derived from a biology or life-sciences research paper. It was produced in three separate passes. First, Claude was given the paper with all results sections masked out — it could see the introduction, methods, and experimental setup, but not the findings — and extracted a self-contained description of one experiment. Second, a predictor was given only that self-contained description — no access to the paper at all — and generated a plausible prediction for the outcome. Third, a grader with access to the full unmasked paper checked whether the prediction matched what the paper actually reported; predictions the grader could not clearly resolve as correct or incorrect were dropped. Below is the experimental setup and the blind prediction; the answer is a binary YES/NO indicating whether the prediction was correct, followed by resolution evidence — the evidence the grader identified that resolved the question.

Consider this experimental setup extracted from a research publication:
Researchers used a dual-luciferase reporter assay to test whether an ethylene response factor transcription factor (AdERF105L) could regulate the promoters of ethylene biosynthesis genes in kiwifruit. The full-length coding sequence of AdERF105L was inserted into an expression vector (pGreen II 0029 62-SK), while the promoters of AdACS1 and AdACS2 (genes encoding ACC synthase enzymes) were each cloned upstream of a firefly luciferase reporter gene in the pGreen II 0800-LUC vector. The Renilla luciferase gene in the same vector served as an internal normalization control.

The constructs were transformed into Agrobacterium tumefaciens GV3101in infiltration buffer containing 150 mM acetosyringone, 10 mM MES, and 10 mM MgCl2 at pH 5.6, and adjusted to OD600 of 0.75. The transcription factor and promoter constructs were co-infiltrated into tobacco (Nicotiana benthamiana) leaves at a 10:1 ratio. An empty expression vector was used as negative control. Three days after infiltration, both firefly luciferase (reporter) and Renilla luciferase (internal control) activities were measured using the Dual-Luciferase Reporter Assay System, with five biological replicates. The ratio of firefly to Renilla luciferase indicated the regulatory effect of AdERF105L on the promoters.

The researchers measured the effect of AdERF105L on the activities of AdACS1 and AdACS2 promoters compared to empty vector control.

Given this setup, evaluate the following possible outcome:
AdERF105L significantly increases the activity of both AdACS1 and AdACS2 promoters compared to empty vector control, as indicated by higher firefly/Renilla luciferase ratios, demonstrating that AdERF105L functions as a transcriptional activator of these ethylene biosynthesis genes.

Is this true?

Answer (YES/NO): NO